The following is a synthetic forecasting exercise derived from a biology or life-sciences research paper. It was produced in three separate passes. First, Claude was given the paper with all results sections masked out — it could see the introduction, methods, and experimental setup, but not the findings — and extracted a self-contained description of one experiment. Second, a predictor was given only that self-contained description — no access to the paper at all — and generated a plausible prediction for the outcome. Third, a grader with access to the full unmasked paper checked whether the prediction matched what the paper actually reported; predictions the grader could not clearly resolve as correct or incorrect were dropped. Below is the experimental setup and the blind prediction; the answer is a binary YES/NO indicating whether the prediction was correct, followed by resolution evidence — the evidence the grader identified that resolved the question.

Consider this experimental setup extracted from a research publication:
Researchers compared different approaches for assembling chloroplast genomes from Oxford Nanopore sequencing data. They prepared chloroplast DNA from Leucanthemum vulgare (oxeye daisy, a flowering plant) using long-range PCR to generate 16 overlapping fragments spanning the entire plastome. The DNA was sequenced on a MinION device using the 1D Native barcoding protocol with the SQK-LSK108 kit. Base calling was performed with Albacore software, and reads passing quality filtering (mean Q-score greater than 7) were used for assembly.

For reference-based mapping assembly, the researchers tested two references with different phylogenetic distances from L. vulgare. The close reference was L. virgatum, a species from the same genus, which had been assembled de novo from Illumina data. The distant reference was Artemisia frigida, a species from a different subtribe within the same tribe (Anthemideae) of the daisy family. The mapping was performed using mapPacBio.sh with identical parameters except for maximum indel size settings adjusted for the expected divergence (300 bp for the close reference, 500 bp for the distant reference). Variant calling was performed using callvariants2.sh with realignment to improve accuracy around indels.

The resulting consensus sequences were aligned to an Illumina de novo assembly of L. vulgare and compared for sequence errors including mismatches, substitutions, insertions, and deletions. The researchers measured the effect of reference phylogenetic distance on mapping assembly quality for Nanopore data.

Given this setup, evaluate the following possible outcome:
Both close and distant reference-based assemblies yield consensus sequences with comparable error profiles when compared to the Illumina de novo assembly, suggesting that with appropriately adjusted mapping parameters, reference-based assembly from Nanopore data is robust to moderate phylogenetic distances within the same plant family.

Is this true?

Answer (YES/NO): NO